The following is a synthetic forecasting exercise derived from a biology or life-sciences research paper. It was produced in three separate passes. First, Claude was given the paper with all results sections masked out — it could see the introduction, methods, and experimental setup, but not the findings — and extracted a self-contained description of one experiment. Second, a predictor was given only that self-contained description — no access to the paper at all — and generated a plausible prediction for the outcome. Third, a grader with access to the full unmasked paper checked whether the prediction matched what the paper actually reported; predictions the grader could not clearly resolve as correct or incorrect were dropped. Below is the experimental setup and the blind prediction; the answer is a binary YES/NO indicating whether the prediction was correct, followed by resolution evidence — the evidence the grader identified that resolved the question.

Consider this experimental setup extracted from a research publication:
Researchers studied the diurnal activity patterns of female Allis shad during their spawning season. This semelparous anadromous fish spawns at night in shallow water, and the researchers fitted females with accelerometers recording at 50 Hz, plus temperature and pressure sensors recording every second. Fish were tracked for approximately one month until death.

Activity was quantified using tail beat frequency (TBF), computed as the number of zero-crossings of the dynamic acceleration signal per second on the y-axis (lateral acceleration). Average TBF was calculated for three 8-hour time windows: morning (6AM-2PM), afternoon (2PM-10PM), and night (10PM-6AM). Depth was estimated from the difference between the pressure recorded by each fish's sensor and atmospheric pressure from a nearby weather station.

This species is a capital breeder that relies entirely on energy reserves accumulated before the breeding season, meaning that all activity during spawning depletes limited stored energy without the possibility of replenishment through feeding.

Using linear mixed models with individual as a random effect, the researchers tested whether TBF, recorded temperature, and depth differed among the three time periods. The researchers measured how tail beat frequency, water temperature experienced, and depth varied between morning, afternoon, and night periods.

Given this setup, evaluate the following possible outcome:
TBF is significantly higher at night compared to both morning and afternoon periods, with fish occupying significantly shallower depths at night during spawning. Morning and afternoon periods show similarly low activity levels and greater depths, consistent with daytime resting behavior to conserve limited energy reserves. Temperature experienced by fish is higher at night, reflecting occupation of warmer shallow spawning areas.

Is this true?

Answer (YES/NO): NO